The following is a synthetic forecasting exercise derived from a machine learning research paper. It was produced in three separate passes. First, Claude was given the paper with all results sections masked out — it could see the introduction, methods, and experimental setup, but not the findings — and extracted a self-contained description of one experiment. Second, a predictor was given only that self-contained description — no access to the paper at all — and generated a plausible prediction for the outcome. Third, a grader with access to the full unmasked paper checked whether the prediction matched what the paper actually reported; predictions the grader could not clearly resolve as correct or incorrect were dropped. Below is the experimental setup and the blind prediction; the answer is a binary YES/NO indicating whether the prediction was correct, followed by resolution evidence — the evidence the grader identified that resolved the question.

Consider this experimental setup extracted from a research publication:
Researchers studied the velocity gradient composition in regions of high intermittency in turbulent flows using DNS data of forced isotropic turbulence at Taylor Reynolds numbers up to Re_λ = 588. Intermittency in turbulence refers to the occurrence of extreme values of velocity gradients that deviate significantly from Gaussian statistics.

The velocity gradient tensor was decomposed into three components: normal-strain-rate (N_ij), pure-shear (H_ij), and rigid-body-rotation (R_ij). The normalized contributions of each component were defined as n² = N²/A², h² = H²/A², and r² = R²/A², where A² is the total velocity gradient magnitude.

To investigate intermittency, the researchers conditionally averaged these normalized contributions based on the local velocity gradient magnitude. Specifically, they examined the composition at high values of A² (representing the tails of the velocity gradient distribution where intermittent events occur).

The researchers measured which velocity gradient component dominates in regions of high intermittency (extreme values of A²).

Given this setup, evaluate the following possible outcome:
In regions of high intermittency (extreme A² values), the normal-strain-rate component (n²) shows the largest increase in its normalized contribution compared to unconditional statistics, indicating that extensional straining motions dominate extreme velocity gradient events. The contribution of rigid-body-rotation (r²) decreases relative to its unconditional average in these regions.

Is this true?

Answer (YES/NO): NO